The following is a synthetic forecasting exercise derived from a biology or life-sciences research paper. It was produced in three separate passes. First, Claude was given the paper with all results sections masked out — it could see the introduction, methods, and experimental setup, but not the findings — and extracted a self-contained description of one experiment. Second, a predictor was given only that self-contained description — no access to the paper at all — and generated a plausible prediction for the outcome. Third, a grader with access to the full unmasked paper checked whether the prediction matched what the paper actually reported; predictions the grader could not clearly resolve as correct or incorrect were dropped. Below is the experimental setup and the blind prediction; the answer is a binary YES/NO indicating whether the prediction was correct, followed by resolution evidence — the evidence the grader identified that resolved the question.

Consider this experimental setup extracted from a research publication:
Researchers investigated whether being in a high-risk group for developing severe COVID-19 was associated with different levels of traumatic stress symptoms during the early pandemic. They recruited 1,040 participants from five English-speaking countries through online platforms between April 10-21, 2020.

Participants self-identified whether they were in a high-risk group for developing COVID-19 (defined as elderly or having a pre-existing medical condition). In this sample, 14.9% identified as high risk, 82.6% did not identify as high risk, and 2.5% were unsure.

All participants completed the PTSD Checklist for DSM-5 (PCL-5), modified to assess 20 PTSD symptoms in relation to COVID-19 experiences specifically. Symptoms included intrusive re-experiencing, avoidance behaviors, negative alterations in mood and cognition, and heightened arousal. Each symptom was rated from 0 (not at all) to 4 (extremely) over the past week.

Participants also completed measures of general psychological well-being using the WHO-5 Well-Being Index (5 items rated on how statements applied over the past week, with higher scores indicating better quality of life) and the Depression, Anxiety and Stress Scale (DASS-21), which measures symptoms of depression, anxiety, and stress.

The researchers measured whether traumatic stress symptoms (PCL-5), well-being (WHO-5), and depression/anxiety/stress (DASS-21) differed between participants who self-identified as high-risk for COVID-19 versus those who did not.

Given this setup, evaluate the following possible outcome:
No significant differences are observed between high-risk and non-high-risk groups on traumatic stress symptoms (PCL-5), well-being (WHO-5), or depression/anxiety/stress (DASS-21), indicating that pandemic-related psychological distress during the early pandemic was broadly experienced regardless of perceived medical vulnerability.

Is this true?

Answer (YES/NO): NO